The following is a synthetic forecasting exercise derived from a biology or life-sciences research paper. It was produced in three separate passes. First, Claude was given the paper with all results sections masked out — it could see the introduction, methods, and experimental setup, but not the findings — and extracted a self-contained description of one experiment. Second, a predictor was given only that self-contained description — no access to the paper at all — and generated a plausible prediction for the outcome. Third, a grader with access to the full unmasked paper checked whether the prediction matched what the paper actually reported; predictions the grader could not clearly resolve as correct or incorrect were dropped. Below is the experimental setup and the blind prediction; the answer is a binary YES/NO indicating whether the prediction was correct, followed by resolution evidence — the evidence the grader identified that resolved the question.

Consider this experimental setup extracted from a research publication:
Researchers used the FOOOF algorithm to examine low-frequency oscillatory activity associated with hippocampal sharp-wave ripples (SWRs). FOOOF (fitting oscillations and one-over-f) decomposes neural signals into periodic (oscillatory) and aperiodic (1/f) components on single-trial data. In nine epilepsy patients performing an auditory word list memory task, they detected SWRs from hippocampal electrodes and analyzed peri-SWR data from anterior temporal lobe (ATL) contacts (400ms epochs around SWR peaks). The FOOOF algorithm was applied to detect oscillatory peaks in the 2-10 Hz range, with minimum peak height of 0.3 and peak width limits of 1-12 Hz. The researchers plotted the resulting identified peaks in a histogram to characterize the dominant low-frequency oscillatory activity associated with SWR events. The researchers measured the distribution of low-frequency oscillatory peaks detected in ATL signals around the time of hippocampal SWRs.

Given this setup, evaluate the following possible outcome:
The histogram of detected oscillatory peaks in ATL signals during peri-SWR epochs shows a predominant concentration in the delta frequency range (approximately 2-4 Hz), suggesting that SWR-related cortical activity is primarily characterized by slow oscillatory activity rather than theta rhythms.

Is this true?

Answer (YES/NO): NO